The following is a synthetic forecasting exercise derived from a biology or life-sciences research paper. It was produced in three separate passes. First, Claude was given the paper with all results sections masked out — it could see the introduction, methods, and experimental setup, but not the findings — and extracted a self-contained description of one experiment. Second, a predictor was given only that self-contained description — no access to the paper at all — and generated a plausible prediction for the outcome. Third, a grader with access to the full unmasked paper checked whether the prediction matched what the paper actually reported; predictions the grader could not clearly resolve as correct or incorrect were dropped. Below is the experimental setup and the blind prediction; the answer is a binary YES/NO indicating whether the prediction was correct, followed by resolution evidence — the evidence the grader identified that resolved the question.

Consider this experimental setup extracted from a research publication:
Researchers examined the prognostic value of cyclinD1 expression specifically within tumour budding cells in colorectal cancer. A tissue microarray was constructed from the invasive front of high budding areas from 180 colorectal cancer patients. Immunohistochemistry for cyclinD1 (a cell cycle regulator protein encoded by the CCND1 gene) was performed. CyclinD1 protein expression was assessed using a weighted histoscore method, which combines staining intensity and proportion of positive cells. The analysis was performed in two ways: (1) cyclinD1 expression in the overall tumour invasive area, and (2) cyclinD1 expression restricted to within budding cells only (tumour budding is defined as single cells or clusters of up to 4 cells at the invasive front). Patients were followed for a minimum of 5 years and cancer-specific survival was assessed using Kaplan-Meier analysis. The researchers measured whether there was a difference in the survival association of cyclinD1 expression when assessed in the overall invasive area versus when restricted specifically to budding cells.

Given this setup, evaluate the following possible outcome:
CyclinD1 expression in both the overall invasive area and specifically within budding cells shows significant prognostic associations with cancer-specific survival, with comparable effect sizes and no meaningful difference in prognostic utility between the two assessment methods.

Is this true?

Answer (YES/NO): NO